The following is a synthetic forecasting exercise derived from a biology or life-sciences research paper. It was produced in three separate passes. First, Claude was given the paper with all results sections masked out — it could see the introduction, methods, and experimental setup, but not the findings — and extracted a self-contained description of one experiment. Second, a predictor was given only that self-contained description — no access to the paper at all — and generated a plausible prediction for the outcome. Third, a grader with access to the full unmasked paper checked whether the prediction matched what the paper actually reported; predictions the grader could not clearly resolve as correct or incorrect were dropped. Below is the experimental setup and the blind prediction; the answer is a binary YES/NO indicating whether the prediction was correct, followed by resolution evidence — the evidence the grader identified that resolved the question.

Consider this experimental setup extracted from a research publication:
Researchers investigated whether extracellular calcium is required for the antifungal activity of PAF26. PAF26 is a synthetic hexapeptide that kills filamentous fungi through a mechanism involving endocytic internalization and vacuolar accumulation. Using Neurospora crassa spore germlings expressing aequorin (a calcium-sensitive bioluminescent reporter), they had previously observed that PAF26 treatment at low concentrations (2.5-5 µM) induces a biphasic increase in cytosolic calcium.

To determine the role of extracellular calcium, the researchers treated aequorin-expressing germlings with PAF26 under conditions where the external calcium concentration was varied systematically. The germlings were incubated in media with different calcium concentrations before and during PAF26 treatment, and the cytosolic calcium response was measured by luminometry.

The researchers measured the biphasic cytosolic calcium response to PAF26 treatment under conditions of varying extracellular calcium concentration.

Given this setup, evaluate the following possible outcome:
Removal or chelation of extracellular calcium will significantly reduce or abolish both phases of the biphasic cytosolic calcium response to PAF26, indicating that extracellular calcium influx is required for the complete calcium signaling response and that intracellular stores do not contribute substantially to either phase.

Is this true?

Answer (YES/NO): NO